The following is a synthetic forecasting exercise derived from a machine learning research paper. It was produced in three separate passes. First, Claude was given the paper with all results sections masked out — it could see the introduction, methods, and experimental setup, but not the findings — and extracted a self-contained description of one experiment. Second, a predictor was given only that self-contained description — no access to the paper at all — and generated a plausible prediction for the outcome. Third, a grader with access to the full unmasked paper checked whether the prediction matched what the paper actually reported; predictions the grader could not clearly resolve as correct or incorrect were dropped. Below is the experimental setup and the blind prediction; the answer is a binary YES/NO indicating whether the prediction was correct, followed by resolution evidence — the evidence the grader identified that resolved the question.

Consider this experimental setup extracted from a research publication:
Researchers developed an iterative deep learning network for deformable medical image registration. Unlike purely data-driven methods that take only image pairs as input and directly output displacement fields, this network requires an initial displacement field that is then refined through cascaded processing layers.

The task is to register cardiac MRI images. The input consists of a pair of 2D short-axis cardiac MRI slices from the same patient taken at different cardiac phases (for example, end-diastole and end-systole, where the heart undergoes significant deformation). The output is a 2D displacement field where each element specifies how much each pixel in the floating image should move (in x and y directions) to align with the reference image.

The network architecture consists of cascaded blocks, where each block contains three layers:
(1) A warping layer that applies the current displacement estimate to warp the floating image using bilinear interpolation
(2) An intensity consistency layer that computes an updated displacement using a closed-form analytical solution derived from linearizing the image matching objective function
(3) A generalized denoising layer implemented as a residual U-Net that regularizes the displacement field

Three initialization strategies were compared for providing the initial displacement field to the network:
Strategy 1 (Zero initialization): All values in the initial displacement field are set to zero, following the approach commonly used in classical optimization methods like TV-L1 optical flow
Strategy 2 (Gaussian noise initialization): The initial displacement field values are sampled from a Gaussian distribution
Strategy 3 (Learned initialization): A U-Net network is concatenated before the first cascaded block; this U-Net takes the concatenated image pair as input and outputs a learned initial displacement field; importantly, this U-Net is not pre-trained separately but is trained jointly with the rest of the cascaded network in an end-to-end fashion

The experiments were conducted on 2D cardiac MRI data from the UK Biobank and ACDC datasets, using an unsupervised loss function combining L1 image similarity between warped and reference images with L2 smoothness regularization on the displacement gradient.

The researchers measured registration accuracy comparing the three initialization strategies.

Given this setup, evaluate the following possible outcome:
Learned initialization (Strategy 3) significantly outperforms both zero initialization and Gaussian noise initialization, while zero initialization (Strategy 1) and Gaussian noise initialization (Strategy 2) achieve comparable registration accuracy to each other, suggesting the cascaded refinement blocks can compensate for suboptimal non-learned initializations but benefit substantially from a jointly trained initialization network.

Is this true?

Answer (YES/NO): YES